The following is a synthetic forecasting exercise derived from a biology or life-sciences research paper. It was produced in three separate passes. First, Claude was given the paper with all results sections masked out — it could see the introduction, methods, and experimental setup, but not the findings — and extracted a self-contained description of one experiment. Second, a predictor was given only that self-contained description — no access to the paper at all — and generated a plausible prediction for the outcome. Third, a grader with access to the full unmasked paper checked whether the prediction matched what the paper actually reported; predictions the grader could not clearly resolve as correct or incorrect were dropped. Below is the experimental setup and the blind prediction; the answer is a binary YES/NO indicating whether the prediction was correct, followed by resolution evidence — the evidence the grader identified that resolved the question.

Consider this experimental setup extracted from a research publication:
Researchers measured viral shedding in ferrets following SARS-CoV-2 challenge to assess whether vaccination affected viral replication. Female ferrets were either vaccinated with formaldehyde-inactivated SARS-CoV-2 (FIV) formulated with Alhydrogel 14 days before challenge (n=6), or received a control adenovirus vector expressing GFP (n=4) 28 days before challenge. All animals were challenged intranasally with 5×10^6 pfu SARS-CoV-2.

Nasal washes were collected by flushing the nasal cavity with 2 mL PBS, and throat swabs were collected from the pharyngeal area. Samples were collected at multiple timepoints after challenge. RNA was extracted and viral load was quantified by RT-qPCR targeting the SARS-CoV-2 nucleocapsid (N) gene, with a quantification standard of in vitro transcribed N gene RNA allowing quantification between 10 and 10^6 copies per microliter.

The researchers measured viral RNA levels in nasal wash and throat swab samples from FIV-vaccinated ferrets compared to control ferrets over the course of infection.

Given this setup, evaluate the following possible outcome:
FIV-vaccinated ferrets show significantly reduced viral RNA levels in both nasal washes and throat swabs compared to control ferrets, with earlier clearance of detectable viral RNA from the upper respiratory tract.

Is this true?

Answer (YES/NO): NO